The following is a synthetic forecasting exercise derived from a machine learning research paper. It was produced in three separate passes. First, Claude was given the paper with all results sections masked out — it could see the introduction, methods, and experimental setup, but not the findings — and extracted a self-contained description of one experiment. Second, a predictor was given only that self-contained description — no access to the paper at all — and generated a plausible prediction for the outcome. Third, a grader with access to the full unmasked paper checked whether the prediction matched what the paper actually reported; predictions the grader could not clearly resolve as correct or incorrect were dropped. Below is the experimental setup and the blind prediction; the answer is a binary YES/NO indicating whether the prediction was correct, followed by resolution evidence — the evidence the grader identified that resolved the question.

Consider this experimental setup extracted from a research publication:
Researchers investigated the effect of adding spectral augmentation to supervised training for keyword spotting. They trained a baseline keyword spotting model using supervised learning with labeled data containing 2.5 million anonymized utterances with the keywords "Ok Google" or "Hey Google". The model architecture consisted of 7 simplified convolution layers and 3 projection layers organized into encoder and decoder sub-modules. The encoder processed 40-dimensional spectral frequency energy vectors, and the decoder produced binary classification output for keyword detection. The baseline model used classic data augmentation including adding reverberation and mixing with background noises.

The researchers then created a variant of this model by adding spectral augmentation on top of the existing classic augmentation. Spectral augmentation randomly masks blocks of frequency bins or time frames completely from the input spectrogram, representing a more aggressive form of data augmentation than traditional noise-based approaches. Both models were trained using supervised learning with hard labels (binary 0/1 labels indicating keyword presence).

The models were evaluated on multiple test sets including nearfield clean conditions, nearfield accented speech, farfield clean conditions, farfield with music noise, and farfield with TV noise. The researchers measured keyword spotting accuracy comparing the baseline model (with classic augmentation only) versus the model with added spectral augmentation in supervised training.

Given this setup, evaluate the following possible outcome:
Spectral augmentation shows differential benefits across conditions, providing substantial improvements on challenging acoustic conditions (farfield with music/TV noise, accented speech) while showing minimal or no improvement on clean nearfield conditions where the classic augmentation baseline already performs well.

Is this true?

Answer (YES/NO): NO